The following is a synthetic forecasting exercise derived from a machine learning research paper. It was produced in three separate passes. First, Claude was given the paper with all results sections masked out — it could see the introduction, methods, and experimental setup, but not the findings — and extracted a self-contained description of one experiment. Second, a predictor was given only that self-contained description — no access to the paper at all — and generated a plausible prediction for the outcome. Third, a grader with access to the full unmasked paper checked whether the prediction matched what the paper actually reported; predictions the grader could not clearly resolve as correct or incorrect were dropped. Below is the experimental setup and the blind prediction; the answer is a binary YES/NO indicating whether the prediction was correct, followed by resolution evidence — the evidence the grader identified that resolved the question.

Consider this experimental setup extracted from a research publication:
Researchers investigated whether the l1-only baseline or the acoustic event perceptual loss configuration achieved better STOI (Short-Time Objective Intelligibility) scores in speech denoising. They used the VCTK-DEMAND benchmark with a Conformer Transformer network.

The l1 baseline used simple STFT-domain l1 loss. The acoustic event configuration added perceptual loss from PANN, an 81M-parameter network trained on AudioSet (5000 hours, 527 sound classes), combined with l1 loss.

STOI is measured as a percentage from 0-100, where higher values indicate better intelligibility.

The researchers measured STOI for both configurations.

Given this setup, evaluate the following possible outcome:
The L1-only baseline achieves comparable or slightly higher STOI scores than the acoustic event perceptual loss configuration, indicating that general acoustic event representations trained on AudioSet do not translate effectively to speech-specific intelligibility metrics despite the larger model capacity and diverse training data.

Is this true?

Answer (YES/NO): NO